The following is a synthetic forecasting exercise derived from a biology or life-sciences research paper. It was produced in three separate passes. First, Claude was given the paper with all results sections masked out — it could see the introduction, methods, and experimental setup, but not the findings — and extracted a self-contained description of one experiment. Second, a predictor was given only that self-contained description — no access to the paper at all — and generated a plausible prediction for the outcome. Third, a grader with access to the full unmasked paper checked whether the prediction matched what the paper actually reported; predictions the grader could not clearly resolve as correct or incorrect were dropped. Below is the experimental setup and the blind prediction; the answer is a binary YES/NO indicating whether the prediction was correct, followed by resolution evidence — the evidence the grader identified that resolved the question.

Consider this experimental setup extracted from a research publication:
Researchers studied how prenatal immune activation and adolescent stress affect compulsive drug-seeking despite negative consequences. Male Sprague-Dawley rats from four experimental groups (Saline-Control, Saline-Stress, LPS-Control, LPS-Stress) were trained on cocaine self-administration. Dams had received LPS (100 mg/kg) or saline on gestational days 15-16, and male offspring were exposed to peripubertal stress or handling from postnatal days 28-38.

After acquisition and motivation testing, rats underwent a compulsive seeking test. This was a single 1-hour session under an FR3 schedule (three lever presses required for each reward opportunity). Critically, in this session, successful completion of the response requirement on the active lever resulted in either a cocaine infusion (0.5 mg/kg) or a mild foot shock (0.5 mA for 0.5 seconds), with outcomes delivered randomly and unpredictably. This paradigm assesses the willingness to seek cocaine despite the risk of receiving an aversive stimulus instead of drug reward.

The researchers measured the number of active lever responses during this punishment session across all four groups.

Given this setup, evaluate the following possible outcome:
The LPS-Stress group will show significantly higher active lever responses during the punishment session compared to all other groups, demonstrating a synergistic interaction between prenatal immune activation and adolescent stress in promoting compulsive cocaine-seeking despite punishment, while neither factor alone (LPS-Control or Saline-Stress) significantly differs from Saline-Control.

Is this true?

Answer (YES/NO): NO